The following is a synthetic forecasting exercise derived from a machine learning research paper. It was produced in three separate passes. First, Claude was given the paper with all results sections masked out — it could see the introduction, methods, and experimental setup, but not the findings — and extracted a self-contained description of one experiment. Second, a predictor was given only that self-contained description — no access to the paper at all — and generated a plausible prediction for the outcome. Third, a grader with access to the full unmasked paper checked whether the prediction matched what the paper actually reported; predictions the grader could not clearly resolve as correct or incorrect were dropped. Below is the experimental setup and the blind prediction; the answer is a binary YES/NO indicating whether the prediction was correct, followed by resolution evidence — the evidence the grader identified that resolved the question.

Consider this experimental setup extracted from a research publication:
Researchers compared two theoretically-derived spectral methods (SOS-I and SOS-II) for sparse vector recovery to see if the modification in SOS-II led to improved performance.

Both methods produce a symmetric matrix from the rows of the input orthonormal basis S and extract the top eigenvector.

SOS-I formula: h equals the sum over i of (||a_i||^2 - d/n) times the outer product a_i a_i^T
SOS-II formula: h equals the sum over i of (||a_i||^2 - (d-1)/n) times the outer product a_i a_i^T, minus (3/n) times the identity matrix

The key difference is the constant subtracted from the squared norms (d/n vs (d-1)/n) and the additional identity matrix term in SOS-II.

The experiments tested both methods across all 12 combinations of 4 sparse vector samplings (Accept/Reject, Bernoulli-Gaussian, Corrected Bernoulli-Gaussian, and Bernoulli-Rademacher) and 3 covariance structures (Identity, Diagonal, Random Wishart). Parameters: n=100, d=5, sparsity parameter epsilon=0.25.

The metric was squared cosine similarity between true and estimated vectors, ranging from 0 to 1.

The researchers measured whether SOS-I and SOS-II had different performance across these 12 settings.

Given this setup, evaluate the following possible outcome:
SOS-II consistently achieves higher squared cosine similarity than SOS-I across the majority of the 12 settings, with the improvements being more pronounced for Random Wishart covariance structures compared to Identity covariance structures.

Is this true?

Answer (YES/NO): NO